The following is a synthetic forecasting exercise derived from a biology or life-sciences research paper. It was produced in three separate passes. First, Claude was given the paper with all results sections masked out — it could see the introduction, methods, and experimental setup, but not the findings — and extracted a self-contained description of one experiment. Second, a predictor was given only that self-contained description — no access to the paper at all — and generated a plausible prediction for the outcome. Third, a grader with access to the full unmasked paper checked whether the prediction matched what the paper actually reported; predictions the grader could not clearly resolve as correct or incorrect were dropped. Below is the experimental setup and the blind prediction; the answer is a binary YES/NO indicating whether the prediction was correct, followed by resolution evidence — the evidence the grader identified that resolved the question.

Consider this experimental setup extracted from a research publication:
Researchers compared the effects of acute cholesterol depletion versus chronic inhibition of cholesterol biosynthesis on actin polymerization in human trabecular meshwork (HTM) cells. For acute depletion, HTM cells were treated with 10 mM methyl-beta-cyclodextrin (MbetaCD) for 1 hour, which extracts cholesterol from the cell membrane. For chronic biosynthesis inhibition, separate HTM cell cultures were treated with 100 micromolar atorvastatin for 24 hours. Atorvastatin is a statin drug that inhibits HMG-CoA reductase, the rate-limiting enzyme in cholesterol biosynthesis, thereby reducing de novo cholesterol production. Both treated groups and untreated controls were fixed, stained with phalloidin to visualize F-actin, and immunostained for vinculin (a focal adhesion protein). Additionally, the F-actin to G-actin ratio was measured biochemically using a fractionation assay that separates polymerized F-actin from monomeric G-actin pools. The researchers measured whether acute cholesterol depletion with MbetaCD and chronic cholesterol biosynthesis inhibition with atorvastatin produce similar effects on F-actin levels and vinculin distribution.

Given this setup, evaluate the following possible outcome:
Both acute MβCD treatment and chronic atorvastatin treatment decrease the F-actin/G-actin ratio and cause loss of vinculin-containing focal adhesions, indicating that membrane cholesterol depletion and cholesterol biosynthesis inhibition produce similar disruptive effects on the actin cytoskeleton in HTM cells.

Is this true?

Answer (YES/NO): YES